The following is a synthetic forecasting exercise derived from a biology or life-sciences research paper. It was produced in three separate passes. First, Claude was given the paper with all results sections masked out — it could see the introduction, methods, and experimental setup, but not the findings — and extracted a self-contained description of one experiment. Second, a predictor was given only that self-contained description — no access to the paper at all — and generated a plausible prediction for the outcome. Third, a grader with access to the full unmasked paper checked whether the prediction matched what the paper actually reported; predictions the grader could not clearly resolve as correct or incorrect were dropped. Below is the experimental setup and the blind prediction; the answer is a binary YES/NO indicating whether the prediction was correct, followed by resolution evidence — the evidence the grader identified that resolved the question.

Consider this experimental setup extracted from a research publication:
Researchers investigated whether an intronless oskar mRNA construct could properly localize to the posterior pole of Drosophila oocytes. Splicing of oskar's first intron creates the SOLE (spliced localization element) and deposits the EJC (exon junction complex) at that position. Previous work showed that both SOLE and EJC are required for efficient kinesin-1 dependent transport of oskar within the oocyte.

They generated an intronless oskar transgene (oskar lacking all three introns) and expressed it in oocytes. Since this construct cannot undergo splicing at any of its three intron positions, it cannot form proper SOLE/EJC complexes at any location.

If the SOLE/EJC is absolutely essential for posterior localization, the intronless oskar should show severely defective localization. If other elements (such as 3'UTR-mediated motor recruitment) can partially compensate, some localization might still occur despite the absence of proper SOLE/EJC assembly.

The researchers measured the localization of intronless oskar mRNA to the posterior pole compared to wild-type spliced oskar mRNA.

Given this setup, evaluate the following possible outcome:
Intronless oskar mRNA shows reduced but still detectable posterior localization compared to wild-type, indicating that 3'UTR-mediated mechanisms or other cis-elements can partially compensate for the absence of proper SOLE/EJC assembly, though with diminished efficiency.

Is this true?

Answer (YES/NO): NO